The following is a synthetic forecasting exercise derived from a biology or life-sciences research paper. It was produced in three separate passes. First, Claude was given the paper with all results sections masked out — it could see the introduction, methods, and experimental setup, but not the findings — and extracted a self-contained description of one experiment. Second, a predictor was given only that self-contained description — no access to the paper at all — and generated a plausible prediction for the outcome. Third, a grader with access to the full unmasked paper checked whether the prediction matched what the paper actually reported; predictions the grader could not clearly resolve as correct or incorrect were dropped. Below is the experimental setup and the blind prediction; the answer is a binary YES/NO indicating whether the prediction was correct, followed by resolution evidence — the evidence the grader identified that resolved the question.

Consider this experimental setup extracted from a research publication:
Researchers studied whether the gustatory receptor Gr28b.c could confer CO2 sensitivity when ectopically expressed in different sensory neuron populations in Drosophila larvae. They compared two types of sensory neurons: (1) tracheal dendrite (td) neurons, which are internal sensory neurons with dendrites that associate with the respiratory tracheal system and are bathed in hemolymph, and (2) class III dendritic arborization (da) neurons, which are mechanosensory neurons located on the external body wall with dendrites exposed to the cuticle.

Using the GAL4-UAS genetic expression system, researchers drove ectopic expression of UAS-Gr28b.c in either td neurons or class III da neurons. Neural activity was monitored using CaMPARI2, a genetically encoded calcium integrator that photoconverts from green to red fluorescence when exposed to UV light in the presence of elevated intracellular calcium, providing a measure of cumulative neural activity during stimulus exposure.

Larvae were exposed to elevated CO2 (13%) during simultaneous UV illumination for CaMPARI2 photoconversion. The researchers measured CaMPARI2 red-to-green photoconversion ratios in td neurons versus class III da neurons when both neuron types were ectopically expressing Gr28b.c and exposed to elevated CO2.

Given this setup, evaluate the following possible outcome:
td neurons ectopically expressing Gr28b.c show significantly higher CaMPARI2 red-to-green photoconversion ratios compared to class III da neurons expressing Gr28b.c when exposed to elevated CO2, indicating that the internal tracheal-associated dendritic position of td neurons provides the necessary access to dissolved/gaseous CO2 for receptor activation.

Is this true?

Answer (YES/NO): YES